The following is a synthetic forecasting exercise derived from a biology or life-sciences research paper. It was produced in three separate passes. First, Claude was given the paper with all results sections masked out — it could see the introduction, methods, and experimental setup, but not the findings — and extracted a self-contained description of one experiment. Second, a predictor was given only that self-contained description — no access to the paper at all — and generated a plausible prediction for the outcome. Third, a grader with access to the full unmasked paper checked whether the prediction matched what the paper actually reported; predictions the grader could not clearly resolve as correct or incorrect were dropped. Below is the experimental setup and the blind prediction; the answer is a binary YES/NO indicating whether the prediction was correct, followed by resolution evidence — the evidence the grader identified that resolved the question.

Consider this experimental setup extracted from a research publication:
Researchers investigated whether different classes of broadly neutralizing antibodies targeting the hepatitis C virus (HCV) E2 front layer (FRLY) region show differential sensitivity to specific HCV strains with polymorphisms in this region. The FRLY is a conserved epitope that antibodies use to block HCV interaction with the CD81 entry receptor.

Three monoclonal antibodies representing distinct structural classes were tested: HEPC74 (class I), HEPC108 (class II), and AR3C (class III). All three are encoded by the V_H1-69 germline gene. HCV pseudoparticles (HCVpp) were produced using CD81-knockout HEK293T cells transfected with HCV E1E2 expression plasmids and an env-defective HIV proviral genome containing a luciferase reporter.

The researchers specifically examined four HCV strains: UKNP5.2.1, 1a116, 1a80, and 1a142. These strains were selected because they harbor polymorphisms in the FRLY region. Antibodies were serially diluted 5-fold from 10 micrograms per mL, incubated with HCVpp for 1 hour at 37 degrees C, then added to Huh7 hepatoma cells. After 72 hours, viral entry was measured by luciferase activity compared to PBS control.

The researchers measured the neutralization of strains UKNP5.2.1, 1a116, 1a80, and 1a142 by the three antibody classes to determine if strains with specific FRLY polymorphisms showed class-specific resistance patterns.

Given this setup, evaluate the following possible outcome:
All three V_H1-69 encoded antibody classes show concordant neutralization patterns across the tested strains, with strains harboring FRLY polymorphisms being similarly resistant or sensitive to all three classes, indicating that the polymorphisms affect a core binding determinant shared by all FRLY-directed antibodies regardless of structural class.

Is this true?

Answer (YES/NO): NO